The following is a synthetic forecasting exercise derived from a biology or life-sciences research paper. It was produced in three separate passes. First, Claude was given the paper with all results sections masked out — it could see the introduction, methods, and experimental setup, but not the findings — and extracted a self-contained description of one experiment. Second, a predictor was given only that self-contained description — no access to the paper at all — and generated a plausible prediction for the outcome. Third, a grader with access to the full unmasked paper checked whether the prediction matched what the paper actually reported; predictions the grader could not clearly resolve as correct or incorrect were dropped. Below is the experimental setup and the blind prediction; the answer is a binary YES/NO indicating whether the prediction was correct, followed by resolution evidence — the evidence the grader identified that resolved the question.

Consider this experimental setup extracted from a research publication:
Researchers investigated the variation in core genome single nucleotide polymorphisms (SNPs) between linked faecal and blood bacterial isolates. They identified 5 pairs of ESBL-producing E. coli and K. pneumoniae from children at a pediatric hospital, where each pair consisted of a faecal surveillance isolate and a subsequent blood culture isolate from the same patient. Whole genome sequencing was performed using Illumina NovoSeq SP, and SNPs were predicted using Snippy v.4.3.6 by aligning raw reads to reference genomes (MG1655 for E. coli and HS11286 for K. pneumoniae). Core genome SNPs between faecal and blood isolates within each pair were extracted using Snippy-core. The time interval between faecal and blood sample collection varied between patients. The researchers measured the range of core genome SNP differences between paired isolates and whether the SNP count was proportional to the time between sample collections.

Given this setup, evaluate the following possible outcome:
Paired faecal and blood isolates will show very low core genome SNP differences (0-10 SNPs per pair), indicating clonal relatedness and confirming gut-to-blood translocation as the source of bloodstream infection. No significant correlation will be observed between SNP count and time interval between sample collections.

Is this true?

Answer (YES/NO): NO